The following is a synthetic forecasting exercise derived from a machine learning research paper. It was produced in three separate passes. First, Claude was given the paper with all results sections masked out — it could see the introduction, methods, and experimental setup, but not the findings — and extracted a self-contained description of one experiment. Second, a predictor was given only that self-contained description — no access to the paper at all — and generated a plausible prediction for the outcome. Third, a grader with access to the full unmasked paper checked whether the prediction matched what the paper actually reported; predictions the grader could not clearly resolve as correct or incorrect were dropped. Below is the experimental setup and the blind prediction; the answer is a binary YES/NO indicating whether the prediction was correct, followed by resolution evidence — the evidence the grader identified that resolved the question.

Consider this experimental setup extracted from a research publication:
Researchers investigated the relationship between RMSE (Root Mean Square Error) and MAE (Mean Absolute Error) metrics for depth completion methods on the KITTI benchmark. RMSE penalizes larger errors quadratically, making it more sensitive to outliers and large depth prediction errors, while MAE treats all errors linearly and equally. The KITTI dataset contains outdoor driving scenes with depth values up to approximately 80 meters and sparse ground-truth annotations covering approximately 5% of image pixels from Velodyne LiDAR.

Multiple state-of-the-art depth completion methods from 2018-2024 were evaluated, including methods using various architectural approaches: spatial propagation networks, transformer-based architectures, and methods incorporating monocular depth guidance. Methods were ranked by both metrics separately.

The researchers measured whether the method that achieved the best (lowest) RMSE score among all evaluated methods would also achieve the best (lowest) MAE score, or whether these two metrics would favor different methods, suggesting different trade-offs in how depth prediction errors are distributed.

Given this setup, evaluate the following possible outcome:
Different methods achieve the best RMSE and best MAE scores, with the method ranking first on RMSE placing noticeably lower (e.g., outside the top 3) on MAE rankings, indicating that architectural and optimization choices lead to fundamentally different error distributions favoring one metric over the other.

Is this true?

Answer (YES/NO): YES